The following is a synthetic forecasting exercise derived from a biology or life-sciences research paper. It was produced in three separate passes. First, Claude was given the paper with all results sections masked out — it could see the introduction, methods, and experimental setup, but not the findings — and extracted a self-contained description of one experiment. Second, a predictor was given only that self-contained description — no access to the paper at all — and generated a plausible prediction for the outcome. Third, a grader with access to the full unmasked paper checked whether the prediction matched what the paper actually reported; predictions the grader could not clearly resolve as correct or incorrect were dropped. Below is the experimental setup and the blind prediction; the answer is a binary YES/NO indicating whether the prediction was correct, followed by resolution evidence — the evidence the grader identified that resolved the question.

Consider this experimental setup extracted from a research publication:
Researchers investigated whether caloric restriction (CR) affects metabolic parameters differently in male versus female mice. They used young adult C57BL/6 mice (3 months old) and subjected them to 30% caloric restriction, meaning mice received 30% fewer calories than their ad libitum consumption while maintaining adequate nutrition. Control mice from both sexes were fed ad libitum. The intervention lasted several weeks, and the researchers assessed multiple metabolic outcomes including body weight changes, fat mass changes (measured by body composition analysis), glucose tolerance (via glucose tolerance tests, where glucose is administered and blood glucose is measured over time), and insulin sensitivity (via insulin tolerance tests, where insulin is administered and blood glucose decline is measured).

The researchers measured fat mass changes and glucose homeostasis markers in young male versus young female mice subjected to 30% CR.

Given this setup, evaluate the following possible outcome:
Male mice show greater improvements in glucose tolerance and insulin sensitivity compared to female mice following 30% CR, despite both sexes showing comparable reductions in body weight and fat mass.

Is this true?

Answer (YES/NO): NO